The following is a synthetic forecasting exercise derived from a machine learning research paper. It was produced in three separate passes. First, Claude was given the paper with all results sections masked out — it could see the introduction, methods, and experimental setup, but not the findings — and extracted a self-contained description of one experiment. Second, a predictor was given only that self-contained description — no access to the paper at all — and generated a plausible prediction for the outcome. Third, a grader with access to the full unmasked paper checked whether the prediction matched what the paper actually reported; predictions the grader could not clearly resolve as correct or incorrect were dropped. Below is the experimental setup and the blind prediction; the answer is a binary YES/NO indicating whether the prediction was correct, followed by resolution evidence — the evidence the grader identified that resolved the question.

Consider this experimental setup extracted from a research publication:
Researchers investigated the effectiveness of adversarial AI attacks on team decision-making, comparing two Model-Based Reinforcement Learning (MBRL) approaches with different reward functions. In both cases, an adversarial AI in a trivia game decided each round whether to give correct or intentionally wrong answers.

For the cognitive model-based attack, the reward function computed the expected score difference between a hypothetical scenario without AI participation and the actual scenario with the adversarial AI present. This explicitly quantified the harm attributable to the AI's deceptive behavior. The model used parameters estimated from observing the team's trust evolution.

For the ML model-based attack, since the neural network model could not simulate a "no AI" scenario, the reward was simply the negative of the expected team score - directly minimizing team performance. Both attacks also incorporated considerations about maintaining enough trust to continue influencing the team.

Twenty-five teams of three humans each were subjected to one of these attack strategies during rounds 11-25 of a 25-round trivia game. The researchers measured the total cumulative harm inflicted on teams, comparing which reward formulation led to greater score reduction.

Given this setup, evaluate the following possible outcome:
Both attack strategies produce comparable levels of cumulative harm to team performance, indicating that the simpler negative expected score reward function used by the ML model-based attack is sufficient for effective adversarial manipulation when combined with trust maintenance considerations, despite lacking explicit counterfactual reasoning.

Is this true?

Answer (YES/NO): NO